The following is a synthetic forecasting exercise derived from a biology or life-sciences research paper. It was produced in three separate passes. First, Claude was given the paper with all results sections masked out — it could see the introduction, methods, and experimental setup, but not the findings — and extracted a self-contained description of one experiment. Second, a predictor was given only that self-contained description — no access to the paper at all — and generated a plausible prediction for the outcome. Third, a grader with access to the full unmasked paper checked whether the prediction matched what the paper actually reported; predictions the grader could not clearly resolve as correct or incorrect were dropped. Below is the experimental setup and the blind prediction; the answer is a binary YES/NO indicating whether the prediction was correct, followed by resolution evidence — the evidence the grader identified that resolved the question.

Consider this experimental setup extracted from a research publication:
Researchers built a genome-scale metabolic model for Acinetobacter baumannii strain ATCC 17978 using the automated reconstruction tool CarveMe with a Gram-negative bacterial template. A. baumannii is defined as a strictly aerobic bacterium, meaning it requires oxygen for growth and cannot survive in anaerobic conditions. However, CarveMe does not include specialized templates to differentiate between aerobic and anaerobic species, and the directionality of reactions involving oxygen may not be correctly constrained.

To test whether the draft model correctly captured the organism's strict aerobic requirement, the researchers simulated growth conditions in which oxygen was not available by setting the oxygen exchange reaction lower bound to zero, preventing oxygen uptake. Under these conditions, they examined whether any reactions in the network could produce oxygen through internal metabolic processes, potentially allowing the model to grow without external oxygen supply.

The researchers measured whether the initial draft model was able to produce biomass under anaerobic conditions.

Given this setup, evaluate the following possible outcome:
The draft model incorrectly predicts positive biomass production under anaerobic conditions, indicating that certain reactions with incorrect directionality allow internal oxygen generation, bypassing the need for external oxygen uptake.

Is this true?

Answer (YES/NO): YES